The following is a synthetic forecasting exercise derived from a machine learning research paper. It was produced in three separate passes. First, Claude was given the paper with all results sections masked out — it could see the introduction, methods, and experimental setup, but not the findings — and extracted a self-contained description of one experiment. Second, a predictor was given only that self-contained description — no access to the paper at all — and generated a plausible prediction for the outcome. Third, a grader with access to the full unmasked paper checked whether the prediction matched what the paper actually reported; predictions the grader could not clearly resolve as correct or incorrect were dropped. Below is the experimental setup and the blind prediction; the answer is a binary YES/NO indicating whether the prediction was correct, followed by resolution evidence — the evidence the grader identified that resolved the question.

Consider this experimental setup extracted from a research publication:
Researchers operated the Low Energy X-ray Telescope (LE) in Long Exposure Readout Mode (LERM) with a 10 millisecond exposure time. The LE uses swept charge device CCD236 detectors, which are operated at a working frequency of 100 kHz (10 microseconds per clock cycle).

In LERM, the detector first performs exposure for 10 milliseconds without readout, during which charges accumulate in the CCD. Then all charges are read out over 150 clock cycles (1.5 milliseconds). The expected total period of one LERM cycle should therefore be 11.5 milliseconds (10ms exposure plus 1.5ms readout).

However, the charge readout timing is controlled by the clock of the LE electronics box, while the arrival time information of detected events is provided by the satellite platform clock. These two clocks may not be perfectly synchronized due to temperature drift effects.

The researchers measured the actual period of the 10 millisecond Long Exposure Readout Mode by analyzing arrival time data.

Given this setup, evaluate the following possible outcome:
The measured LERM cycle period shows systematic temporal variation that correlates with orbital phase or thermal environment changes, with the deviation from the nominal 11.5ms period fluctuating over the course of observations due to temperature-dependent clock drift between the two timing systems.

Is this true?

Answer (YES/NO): YES